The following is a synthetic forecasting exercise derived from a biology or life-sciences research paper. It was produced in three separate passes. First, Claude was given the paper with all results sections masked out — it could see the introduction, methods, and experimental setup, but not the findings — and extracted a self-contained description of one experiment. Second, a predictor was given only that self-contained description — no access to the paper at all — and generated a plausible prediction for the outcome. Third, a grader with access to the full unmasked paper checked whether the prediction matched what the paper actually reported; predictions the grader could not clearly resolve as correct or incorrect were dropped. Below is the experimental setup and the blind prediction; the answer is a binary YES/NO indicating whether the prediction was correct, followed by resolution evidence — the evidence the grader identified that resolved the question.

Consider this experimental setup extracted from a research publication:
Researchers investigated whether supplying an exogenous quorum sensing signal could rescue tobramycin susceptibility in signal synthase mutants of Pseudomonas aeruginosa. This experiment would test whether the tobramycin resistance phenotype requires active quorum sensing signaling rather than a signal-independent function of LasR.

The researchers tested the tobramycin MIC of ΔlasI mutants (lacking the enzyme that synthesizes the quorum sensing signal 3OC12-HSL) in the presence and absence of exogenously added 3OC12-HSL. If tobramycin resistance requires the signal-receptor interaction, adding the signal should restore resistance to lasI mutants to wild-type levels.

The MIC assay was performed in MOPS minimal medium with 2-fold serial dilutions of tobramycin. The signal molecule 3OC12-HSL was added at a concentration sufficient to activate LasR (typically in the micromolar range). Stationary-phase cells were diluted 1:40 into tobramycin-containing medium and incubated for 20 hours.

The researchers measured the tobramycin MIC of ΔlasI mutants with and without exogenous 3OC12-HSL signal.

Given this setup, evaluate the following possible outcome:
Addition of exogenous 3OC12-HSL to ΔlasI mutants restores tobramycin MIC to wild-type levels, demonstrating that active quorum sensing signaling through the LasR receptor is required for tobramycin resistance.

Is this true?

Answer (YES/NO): YES